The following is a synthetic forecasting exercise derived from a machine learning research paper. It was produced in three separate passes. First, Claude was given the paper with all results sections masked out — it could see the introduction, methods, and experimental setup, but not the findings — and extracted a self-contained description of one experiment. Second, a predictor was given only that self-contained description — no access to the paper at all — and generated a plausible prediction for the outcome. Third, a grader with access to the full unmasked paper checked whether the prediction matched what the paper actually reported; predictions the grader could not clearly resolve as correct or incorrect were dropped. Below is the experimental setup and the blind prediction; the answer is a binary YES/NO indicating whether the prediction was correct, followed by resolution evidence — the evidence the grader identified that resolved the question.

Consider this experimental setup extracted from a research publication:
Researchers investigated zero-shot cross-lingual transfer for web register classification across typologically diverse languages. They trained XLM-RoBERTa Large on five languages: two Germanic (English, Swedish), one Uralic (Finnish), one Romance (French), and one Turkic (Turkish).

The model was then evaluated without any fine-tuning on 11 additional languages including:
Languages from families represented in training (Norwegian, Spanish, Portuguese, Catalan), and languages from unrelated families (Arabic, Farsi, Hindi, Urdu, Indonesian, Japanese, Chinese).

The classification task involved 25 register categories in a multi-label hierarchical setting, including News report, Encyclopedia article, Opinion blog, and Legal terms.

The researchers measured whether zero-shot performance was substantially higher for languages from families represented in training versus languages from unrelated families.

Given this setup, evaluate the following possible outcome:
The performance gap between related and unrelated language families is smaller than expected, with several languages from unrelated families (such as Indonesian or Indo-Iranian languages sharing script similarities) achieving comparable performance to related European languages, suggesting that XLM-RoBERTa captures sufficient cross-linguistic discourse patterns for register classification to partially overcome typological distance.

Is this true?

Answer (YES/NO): YES